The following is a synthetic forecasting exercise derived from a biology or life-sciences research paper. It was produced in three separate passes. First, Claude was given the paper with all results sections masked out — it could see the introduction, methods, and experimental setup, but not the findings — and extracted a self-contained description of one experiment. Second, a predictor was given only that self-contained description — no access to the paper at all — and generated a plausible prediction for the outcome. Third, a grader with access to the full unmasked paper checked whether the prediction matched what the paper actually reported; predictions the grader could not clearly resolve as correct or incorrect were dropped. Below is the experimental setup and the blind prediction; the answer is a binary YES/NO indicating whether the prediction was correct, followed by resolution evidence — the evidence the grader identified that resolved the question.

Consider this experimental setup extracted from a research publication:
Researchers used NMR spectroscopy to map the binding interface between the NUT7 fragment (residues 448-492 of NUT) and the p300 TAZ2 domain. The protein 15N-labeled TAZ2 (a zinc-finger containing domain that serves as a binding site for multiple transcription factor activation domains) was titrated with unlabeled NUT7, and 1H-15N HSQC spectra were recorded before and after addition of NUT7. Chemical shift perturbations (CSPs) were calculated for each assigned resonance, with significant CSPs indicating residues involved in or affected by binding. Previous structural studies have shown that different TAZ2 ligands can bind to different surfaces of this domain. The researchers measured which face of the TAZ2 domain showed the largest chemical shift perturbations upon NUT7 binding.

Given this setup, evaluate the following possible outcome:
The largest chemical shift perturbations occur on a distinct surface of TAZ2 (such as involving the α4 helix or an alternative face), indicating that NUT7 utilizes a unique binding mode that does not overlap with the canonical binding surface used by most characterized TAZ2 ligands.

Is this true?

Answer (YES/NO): NO